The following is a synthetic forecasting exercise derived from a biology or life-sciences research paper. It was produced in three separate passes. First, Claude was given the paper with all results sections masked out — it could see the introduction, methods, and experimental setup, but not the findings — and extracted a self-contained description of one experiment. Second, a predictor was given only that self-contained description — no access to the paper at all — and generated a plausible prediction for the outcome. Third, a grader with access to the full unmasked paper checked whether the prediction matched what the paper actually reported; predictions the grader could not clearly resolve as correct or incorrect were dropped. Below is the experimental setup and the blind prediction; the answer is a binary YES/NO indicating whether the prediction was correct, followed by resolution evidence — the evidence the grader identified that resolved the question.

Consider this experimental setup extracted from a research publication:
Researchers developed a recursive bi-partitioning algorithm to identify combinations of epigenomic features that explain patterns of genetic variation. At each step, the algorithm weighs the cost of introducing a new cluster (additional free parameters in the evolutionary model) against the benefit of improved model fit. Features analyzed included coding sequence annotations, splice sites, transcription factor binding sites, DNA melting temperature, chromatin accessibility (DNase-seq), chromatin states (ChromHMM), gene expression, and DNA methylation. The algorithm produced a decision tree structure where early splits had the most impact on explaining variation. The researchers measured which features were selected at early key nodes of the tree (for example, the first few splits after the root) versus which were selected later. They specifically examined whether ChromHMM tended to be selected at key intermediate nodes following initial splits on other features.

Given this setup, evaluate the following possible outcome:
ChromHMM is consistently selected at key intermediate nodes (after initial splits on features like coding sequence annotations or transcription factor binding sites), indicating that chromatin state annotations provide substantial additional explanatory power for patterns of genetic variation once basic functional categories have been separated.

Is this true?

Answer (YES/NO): YES